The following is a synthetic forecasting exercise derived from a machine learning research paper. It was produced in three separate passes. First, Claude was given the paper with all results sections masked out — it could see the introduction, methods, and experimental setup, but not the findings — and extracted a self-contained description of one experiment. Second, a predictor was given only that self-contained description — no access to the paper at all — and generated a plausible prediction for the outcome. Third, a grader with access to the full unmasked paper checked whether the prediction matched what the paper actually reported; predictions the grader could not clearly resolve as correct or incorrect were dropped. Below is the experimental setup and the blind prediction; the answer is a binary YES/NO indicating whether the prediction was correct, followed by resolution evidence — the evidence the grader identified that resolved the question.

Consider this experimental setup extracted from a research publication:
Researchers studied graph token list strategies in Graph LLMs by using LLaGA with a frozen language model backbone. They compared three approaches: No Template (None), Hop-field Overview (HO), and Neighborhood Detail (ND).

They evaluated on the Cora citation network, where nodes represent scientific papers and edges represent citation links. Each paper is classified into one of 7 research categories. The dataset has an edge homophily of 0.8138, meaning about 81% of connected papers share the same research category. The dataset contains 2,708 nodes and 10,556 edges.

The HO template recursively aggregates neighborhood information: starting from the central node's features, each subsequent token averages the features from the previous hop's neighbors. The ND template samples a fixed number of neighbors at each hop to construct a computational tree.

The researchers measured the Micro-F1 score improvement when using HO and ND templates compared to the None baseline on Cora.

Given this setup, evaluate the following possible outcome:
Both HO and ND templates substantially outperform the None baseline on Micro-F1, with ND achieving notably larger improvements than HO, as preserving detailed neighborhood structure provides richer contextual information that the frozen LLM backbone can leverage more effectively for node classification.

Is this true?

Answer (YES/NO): NO